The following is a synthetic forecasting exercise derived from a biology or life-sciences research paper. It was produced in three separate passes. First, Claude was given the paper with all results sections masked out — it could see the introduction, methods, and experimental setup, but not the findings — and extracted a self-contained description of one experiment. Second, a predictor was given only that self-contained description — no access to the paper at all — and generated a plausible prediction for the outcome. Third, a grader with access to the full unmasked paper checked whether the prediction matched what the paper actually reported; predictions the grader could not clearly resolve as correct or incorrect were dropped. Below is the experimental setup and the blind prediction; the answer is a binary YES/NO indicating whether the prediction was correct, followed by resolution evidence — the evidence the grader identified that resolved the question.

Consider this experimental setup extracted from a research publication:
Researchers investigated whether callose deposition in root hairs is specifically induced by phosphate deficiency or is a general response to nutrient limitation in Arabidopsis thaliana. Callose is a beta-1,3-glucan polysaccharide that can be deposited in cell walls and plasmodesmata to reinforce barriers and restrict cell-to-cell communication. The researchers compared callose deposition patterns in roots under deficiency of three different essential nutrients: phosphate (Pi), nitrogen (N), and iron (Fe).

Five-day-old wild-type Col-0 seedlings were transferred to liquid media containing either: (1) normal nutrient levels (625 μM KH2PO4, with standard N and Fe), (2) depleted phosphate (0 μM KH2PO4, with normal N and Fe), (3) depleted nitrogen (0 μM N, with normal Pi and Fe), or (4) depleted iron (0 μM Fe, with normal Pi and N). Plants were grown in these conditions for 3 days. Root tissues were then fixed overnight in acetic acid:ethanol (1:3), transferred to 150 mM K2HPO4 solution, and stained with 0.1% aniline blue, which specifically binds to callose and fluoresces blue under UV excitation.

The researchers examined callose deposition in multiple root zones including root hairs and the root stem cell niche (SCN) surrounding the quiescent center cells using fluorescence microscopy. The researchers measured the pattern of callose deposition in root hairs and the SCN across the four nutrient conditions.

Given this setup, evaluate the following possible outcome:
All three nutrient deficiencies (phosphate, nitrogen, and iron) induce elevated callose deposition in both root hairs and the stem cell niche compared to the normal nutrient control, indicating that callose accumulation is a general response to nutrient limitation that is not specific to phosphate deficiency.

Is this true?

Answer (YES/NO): NO